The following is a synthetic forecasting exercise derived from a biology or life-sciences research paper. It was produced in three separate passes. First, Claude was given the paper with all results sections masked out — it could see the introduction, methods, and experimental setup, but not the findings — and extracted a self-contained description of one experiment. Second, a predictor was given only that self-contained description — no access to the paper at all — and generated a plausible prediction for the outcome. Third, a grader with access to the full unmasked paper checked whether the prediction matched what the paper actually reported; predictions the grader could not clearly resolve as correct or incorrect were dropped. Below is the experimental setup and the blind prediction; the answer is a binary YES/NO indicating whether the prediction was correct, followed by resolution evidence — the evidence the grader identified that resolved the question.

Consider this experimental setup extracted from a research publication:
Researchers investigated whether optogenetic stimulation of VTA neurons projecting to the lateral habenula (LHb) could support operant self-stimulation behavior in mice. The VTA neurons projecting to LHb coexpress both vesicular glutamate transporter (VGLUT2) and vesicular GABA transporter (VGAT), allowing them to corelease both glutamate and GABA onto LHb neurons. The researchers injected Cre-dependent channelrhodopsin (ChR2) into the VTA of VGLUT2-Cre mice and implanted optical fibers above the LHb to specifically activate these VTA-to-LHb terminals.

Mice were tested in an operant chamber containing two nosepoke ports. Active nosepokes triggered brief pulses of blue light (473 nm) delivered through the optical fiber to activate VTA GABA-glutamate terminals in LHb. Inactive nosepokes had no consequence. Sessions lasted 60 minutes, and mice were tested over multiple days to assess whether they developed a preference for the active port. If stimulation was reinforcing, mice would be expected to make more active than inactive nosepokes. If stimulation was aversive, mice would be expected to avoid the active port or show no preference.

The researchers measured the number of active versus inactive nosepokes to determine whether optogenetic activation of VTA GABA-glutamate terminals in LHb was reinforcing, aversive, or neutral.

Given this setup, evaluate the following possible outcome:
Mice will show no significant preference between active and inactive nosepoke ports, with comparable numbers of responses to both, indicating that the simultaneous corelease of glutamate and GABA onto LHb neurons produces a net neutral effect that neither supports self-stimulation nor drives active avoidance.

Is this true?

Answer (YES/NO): NO